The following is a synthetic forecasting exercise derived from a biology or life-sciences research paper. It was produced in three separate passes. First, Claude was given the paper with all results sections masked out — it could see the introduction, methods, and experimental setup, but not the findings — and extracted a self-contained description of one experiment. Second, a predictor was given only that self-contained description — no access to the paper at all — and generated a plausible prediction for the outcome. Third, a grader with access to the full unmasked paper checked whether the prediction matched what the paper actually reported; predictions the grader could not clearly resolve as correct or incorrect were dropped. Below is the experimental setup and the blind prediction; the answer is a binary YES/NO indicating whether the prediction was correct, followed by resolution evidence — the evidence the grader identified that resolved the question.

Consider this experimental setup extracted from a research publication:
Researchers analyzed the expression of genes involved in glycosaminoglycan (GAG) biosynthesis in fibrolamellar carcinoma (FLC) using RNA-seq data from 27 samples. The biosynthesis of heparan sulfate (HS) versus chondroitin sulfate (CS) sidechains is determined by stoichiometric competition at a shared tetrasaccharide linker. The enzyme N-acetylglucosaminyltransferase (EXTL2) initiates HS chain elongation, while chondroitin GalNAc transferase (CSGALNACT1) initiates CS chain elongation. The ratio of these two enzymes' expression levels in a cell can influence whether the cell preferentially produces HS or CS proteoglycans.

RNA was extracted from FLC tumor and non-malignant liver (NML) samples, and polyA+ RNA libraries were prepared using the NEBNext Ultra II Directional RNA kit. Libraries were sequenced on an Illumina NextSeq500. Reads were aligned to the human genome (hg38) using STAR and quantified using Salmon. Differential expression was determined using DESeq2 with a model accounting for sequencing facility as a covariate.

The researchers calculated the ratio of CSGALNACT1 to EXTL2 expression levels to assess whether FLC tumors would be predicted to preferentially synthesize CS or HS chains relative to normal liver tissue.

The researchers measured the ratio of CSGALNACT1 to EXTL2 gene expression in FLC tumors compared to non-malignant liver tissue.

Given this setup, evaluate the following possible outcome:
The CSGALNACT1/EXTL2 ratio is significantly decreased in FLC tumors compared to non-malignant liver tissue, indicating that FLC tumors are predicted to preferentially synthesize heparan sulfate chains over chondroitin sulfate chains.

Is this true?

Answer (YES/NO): NO